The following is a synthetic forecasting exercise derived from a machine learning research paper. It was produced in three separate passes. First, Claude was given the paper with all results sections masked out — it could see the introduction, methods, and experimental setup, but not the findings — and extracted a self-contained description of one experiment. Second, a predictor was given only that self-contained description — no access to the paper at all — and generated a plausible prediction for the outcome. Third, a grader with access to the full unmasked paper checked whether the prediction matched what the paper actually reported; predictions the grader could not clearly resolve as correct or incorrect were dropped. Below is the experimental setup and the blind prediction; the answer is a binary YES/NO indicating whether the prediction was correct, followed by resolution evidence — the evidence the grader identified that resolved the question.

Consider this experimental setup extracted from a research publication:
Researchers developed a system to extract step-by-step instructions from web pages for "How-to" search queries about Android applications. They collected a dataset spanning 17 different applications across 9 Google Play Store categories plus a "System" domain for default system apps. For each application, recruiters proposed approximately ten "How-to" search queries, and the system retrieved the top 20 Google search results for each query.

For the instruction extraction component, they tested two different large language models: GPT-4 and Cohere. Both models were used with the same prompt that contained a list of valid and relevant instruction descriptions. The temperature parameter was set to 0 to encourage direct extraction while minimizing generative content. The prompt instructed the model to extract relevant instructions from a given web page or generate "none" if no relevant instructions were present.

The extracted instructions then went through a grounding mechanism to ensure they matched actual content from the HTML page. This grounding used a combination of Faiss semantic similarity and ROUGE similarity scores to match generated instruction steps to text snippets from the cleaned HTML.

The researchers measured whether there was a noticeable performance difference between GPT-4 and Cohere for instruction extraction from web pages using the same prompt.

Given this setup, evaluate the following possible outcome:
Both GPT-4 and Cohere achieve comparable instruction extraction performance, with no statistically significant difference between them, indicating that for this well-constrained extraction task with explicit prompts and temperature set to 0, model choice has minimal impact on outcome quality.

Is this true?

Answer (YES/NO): YES